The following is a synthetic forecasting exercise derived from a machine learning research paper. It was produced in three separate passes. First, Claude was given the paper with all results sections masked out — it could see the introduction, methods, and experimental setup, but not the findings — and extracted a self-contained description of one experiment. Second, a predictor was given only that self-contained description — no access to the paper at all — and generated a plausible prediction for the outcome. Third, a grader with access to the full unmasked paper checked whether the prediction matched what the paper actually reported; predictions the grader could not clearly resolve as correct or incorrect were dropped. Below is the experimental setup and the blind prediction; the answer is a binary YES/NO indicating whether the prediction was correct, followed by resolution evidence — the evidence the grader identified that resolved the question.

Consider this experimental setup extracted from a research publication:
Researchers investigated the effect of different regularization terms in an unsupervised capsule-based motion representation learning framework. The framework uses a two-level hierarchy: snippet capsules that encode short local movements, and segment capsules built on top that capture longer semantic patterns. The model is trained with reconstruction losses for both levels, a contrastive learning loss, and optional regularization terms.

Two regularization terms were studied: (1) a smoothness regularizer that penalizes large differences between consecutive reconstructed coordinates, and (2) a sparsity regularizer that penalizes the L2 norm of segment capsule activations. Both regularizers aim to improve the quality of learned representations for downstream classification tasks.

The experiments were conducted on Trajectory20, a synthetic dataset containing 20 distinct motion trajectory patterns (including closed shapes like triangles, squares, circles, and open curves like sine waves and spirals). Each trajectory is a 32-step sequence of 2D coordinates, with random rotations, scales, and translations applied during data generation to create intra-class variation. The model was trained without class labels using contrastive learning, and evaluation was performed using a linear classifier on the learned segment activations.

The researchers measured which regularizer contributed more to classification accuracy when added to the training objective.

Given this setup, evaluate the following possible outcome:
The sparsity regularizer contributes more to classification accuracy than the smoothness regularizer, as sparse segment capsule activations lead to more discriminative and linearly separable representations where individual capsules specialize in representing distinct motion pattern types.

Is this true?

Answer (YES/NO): YES